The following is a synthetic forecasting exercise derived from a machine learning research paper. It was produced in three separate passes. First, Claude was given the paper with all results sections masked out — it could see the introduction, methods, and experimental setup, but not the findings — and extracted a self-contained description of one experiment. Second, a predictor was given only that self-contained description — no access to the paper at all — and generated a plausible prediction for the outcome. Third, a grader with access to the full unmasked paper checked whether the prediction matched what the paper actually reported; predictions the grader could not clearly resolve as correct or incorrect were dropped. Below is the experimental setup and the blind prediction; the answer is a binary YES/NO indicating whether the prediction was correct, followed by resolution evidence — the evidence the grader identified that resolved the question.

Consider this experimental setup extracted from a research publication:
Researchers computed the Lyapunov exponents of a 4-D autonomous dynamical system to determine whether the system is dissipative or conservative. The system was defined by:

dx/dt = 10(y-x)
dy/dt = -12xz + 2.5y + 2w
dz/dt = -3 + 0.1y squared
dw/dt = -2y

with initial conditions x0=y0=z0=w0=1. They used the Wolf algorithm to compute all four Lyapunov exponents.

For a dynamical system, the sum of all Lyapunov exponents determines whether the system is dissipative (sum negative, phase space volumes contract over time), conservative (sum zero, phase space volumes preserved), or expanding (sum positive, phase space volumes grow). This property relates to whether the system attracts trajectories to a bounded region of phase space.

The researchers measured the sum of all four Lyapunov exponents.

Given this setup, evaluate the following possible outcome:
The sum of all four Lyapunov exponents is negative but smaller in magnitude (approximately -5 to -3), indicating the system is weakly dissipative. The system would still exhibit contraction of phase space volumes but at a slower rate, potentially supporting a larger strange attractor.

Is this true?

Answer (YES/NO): NO